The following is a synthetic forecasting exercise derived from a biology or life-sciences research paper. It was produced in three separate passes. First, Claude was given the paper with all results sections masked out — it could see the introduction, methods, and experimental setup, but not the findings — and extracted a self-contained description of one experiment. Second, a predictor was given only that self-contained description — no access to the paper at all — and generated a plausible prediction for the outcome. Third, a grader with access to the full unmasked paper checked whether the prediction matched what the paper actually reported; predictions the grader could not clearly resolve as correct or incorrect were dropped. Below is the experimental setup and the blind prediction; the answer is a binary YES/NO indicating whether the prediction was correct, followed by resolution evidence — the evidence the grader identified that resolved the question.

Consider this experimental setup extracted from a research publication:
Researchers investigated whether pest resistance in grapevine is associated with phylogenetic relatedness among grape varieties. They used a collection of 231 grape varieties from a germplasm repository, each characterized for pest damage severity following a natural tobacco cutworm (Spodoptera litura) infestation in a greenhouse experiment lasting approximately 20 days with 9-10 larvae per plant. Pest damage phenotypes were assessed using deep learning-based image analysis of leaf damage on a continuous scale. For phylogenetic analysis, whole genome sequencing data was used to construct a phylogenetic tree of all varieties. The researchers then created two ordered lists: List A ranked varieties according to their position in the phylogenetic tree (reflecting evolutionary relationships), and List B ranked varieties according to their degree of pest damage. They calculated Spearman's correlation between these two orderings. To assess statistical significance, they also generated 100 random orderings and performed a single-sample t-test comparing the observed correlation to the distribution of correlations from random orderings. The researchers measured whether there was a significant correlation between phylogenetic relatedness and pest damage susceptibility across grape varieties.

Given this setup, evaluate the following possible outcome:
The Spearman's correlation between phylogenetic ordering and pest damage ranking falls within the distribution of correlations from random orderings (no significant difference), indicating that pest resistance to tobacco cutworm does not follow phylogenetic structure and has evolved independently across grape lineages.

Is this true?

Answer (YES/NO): NO